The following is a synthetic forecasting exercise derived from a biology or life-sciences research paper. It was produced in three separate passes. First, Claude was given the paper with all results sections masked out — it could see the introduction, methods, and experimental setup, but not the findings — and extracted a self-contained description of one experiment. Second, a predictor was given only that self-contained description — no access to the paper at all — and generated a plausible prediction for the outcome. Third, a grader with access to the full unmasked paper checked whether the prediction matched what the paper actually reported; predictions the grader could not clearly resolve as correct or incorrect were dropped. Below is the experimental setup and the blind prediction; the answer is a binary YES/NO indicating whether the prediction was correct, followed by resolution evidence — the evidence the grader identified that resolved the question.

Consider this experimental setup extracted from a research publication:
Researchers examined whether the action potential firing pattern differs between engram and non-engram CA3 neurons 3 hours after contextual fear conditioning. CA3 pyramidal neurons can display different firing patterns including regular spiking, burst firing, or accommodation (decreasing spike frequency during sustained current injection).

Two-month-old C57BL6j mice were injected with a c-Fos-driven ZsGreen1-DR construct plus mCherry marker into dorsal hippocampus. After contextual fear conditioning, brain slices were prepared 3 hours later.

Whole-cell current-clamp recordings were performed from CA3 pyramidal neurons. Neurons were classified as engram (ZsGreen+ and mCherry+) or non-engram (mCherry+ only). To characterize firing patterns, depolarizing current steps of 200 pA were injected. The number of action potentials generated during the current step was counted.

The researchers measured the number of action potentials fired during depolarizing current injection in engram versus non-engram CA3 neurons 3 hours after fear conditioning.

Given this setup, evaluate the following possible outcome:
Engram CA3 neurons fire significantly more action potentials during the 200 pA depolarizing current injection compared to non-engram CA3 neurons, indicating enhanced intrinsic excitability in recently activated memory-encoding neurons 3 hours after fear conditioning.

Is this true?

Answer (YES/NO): NO